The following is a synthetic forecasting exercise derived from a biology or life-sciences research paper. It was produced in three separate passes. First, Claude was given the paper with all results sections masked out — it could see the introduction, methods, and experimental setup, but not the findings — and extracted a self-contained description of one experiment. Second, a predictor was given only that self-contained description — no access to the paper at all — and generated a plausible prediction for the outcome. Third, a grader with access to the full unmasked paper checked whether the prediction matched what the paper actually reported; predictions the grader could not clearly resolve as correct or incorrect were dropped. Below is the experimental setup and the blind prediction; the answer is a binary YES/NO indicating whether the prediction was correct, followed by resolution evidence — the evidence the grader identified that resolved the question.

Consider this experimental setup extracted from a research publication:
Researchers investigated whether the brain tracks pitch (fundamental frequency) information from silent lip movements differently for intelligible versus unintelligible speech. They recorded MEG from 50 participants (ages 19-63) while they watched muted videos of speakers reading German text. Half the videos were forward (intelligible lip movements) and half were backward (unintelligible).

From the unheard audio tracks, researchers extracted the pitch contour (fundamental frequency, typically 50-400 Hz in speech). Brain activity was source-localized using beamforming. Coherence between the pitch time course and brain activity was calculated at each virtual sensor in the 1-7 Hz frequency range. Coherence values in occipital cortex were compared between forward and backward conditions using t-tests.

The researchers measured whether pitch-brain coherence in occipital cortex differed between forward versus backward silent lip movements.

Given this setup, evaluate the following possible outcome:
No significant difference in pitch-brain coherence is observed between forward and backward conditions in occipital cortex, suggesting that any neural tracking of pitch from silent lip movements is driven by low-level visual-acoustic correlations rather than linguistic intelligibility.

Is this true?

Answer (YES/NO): NO